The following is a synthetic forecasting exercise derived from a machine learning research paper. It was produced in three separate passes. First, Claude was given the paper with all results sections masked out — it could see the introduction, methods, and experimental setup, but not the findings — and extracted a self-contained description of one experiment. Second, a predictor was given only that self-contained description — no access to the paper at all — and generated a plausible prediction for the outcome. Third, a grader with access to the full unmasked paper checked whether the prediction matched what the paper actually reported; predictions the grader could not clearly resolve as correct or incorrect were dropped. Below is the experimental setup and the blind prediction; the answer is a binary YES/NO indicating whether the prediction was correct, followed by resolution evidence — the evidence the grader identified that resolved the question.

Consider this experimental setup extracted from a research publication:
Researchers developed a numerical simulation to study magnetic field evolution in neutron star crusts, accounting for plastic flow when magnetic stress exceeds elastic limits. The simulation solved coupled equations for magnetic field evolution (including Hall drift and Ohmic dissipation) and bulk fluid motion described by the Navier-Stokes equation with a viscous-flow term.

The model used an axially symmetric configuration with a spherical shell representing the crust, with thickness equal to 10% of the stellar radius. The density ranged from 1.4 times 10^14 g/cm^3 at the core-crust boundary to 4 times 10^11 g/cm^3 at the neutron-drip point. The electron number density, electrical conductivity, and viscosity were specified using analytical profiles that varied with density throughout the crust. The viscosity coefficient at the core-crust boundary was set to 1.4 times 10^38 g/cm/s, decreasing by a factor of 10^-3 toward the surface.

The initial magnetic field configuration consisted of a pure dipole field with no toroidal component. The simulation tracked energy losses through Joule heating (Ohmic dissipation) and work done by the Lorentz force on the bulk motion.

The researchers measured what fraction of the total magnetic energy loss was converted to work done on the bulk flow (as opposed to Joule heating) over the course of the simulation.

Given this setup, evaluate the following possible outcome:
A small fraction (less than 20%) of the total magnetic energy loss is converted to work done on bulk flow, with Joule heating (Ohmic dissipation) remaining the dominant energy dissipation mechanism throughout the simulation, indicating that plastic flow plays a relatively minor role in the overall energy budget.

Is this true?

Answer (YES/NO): NO